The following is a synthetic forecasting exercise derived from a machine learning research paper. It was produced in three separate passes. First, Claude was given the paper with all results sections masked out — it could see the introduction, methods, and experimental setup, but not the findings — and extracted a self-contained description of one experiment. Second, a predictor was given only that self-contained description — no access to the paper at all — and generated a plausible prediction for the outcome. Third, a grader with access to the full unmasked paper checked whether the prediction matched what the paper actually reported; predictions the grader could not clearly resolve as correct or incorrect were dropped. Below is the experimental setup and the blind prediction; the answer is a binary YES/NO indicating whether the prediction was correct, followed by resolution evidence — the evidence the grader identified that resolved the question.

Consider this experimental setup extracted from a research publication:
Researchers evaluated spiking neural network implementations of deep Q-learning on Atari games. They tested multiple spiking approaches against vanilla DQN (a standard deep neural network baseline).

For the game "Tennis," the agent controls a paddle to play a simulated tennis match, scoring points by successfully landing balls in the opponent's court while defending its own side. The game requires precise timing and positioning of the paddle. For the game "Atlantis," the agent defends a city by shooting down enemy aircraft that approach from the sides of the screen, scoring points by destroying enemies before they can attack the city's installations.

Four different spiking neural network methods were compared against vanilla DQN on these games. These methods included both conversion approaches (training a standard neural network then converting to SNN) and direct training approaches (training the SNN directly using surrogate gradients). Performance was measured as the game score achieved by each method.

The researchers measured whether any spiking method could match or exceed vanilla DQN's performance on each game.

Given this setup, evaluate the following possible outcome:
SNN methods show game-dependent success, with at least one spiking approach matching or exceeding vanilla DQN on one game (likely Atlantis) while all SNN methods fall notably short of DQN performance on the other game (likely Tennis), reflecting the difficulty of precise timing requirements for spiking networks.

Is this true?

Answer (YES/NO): YES